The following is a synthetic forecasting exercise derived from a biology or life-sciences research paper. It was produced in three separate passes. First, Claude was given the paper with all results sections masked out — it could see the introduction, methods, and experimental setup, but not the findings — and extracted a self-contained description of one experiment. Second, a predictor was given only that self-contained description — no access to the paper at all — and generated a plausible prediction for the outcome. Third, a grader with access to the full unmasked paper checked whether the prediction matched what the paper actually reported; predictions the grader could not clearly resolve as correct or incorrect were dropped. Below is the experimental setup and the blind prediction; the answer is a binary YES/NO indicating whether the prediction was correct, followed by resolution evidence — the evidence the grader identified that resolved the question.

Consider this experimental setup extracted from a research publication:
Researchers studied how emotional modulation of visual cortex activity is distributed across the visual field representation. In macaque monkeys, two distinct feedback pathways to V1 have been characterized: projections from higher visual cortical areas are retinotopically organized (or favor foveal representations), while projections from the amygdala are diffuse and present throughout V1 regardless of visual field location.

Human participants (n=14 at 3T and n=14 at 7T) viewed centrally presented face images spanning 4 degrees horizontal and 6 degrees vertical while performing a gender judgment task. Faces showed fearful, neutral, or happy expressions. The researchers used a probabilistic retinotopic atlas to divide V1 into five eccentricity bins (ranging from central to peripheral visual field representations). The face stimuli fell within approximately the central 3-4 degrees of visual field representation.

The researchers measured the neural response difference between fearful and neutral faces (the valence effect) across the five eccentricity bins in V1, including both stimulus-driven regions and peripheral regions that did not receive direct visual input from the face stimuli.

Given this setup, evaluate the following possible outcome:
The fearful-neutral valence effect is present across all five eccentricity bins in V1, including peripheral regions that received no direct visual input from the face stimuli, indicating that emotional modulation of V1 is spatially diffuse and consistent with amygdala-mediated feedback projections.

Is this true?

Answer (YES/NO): YES